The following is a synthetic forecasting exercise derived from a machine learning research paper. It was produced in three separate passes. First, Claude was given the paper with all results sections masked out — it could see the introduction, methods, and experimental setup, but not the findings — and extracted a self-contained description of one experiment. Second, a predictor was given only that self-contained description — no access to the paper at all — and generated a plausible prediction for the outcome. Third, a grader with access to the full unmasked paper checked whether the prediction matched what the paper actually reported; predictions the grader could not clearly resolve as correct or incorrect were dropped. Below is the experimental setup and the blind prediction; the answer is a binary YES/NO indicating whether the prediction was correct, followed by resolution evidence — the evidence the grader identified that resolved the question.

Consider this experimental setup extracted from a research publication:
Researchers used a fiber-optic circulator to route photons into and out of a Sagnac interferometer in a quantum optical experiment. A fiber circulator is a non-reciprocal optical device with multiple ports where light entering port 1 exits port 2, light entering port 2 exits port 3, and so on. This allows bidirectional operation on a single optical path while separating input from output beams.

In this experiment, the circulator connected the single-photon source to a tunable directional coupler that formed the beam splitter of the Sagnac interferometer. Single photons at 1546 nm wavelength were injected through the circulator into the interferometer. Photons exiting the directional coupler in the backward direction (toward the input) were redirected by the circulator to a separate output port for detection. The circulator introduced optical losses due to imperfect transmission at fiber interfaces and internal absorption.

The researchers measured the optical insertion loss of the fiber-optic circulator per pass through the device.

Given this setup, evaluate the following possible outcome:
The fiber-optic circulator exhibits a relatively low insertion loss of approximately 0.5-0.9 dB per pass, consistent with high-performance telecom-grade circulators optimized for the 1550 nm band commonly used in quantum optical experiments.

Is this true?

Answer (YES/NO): NO